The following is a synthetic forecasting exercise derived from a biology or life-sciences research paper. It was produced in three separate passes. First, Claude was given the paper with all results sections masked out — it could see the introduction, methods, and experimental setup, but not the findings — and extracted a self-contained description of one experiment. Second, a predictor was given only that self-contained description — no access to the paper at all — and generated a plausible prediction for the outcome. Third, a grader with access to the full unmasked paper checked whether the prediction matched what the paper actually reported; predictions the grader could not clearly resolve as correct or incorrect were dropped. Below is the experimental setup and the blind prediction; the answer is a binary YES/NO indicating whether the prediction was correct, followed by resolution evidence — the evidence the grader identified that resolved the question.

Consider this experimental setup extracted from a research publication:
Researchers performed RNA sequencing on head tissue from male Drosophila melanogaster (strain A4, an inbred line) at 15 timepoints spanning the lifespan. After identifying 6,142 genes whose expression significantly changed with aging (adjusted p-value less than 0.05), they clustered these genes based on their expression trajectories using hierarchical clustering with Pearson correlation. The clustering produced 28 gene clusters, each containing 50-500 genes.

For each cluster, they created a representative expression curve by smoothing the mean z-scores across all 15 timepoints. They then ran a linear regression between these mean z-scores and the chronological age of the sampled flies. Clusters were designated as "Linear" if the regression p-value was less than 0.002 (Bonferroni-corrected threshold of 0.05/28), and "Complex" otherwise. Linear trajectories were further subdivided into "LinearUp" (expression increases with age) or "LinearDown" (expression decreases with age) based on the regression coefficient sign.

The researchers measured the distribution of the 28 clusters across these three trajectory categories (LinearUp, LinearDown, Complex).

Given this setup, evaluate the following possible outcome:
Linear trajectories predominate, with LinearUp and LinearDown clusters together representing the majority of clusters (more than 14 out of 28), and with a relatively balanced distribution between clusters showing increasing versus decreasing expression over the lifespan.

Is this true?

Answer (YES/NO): NO